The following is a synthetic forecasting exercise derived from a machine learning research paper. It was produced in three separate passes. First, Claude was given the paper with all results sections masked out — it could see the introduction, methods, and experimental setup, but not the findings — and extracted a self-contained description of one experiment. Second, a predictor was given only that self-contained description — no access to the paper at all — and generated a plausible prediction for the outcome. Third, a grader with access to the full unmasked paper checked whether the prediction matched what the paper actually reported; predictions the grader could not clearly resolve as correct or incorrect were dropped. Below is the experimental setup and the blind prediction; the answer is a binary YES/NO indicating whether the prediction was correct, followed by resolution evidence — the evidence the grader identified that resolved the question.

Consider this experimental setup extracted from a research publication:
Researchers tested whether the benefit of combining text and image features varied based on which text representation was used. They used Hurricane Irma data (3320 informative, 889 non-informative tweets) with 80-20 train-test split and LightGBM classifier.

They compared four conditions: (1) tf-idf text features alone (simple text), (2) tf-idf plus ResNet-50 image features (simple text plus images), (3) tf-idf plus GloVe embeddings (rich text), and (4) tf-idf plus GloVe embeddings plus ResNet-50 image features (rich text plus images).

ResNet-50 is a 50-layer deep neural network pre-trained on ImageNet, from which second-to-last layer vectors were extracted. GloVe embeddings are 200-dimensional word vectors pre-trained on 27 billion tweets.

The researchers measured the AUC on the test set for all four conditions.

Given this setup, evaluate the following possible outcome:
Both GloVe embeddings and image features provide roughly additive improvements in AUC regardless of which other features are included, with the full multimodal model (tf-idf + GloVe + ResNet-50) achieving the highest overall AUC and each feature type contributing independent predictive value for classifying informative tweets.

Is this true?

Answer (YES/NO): NO